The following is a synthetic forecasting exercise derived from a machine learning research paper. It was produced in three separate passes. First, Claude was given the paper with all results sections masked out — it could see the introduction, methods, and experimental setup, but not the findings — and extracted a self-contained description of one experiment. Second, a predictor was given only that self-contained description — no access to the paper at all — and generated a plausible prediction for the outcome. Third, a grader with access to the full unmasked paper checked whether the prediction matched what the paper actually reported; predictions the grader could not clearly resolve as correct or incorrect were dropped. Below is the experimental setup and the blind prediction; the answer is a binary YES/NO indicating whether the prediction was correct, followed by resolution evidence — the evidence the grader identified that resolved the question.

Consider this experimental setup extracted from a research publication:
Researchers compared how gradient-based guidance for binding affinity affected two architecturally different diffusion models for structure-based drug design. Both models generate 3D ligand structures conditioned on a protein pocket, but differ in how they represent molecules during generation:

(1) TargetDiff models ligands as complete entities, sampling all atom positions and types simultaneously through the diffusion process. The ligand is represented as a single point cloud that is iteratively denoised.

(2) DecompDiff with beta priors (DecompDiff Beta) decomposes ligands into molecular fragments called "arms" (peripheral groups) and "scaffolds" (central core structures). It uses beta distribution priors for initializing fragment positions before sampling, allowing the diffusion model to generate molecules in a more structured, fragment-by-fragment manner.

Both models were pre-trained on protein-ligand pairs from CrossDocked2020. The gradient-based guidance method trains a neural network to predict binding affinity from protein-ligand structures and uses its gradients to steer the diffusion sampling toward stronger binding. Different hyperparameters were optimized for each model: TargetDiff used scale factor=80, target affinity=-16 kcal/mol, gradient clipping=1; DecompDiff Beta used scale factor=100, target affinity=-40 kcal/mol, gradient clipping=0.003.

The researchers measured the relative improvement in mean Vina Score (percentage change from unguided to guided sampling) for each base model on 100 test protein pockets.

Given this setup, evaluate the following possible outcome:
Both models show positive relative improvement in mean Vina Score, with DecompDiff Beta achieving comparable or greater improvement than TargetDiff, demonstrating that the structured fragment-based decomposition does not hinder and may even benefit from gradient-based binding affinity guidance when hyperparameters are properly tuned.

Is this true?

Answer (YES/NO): YES